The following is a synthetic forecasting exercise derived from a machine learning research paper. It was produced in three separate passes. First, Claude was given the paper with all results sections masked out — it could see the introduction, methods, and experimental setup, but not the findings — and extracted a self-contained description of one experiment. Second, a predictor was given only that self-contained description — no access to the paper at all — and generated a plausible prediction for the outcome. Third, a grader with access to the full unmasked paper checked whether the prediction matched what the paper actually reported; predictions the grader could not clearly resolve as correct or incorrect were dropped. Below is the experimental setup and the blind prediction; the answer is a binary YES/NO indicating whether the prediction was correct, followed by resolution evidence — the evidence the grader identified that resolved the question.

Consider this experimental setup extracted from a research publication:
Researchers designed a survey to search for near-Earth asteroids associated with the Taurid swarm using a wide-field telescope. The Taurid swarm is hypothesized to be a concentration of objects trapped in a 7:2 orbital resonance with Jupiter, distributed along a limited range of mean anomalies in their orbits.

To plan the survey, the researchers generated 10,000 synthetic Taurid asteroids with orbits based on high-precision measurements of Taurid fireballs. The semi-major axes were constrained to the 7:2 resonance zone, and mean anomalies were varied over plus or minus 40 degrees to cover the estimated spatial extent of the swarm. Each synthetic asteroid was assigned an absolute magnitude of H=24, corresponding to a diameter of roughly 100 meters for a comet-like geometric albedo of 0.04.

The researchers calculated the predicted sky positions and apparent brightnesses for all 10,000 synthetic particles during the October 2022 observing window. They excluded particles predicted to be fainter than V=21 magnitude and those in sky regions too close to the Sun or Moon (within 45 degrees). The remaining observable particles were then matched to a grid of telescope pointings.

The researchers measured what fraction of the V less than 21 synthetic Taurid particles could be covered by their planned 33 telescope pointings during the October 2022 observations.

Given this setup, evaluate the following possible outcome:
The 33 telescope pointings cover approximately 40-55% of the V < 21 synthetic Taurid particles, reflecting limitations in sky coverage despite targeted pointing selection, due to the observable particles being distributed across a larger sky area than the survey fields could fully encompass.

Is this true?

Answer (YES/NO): NO